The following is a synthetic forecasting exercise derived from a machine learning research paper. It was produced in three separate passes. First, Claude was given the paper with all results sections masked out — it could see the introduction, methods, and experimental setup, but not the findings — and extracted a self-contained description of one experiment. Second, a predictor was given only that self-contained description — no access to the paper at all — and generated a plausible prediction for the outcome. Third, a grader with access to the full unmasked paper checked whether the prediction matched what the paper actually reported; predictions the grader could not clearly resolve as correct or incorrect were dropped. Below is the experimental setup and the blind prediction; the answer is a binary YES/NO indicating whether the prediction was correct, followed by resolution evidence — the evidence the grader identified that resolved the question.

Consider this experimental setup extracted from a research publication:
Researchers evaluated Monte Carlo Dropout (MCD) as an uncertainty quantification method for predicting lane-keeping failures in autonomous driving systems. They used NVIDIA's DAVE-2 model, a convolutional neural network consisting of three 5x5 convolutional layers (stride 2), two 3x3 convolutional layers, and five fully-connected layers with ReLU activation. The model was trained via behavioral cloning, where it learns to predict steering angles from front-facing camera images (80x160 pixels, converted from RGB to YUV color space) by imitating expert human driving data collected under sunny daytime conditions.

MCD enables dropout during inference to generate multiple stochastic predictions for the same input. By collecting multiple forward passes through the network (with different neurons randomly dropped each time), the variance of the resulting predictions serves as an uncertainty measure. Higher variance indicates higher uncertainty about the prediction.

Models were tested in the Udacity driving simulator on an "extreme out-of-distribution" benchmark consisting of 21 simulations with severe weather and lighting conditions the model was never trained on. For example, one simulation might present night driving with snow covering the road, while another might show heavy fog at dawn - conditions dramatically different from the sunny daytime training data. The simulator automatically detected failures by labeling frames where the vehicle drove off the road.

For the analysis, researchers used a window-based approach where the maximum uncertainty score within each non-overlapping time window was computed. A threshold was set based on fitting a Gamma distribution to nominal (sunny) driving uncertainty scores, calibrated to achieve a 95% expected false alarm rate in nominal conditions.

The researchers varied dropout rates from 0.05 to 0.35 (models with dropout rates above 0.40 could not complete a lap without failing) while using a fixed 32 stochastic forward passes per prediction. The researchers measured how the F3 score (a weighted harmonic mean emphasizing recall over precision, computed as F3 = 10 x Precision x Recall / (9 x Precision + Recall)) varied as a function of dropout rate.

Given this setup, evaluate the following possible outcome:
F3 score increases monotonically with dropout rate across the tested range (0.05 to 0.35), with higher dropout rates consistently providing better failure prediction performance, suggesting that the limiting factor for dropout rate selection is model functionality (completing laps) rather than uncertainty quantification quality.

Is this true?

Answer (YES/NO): NO